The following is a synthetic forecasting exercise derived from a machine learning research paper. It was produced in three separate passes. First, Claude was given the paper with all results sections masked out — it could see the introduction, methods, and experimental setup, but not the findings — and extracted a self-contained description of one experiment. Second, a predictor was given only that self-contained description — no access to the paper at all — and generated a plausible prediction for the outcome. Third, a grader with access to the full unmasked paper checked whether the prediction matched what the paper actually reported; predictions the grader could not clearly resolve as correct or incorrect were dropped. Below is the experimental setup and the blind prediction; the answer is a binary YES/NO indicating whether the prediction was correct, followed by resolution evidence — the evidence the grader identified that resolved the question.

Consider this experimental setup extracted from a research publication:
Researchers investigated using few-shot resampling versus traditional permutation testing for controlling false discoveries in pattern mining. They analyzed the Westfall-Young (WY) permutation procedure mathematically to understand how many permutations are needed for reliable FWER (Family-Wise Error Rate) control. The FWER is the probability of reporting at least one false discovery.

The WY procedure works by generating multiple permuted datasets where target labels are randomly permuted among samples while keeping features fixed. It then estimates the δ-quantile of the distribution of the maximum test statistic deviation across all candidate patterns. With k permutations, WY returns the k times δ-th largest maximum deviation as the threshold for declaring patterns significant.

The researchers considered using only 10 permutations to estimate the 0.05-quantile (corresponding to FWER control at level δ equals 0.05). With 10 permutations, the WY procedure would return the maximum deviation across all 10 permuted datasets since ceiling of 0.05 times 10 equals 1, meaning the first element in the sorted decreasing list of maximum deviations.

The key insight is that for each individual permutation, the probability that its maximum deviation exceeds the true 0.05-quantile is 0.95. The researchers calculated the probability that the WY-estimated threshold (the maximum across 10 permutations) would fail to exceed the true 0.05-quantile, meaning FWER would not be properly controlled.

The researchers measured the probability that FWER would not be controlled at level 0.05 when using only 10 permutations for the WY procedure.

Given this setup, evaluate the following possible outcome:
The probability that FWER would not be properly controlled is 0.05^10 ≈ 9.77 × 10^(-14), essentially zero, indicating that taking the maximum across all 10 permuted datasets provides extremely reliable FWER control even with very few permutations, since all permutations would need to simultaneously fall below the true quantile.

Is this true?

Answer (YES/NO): NO